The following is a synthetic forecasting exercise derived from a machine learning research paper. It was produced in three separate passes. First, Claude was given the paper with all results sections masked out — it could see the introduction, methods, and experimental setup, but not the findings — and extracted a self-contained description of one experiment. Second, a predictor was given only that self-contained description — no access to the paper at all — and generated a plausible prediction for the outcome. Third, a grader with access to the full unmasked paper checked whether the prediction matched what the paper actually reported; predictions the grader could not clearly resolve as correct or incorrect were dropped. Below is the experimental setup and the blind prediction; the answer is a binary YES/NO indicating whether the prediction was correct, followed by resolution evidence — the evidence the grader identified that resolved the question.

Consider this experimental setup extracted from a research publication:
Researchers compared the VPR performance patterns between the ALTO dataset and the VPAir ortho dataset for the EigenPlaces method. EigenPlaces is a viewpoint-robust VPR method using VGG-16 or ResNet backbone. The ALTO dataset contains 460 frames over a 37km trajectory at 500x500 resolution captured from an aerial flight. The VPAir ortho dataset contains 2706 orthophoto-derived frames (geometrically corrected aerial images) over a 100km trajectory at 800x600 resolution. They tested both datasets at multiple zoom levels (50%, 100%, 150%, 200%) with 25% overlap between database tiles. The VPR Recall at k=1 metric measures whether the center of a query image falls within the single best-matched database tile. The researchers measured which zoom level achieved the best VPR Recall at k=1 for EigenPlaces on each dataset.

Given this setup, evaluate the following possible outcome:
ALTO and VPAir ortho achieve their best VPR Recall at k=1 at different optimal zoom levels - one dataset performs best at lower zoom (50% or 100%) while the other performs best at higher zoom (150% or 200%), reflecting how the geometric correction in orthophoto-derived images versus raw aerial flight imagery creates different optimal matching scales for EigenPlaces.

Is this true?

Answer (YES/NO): YES